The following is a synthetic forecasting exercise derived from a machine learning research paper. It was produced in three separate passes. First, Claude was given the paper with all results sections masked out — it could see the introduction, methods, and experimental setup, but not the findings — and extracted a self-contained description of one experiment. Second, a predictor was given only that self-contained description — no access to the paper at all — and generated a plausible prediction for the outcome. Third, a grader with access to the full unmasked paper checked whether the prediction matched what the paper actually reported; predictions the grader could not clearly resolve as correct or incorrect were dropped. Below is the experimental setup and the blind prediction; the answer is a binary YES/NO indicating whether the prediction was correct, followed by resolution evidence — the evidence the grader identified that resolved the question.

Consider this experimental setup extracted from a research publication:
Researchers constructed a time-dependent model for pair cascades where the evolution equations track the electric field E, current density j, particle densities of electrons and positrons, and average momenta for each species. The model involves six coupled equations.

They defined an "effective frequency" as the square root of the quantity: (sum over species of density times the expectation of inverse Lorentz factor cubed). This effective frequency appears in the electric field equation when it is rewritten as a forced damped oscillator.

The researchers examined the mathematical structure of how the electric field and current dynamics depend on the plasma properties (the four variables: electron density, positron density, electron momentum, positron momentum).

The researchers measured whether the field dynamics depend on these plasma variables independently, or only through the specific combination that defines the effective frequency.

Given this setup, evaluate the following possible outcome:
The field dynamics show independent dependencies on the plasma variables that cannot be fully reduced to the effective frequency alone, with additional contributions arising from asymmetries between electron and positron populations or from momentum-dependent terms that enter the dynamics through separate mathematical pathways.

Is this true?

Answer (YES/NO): NO